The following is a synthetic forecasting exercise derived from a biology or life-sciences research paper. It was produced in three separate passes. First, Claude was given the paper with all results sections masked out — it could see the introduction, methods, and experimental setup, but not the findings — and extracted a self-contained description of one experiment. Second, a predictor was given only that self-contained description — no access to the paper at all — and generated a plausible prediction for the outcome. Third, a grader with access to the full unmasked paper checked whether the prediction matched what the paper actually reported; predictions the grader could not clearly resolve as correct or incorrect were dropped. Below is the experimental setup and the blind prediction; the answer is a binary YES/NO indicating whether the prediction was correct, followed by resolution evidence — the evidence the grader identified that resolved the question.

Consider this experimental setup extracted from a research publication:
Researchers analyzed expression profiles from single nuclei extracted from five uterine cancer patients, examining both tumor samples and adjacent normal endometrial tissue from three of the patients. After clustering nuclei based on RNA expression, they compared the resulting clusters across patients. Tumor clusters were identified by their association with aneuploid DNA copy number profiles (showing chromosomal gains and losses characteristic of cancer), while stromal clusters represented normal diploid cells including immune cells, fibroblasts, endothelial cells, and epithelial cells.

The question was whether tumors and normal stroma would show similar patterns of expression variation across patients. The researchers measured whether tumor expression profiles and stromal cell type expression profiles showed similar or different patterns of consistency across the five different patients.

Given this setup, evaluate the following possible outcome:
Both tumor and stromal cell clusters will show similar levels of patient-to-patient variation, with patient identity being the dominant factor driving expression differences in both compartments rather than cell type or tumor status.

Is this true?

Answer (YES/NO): NO